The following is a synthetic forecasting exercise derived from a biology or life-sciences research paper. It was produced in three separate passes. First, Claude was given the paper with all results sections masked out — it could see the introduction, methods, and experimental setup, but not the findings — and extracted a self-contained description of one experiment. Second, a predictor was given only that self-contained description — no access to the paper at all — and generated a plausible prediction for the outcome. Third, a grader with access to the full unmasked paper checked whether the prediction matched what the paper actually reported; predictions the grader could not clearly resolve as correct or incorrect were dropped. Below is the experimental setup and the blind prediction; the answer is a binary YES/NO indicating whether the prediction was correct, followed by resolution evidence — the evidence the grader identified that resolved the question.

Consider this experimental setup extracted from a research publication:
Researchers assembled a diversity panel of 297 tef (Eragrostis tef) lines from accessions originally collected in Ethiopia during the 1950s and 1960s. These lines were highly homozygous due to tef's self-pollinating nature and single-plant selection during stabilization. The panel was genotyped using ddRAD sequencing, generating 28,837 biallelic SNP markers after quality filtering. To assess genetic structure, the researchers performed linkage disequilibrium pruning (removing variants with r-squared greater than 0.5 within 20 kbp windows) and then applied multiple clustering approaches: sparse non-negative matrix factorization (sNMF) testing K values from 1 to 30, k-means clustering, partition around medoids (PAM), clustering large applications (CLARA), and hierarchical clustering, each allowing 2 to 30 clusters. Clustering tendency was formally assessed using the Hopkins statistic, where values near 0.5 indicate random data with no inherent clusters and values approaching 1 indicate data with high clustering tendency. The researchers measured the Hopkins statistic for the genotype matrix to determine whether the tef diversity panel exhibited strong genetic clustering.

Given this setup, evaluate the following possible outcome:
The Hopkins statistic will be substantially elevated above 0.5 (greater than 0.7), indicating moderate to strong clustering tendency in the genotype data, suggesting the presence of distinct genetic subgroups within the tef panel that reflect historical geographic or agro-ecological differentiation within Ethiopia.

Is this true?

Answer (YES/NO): NO